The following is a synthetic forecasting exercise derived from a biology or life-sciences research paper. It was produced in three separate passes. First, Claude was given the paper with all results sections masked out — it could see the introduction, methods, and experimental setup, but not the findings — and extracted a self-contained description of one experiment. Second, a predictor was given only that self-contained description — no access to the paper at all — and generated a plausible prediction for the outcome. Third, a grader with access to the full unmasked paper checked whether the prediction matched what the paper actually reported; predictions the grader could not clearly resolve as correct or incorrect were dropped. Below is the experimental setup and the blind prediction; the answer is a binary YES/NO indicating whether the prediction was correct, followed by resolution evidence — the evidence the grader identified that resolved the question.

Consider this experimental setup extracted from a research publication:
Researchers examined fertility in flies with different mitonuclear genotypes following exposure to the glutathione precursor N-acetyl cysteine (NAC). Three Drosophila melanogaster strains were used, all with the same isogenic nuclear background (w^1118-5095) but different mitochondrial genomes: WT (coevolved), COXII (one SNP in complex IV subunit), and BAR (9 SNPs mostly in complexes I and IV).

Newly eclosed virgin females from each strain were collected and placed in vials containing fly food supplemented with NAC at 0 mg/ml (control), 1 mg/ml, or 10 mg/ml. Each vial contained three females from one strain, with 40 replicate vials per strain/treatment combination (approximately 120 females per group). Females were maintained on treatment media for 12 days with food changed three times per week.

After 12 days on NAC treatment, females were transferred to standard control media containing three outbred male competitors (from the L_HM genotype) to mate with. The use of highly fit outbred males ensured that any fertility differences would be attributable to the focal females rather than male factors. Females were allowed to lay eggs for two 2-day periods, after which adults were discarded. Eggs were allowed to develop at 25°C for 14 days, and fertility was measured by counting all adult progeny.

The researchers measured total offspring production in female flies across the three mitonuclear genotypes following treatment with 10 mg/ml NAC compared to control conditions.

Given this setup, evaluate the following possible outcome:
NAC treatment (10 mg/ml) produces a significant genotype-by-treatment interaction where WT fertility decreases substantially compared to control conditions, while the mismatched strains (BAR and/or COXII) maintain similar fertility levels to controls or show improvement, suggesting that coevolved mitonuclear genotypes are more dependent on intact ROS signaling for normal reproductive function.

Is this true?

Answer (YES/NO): NO